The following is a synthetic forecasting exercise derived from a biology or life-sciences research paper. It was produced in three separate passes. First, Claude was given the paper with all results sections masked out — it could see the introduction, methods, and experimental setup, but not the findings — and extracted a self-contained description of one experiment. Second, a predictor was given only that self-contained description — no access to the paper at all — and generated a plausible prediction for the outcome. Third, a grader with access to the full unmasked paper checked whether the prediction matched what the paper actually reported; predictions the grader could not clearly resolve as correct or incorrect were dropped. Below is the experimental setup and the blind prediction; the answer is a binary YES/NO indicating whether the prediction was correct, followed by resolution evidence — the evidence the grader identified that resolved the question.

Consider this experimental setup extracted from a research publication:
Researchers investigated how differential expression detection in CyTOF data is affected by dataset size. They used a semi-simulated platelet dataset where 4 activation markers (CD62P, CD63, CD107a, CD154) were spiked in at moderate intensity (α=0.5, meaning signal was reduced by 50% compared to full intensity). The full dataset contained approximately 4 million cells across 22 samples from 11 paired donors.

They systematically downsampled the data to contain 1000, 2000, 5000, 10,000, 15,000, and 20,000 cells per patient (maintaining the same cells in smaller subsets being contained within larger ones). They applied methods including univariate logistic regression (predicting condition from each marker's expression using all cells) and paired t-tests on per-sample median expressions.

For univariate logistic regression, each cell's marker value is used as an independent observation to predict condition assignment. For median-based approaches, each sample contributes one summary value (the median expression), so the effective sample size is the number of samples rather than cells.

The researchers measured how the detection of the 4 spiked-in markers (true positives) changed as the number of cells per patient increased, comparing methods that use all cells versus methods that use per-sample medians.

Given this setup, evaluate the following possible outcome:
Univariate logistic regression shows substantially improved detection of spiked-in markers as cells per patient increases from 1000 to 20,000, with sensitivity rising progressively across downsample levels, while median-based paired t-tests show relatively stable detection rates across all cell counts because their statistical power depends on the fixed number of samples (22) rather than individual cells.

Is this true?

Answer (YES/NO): NO